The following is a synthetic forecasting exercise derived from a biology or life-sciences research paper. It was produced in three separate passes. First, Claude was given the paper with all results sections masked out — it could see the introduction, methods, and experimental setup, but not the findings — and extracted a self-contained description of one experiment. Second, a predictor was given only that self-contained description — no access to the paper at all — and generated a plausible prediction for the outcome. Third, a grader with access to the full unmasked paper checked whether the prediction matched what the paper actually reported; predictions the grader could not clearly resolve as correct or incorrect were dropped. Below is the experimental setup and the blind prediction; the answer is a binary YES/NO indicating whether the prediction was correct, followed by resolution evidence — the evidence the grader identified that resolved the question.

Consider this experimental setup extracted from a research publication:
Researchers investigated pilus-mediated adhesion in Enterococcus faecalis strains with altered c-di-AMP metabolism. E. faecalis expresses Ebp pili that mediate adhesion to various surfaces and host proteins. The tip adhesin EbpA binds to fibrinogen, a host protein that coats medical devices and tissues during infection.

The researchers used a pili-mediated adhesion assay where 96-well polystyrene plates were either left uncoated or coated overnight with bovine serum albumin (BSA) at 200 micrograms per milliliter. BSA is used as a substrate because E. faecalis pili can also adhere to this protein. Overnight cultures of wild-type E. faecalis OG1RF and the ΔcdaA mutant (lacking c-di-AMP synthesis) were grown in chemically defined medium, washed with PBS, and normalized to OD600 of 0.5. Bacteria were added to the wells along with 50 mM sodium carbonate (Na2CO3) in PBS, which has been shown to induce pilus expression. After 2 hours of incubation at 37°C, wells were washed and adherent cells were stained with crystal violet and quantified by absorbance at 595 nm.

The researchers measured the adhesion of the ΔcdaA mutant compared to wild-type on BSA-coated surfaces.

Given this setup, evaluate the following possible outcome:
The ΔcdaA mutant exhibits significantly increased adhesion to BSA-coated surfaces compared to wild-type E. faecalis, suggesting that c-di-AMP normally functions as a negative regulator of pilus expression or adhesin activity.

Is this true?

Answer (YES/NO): NO